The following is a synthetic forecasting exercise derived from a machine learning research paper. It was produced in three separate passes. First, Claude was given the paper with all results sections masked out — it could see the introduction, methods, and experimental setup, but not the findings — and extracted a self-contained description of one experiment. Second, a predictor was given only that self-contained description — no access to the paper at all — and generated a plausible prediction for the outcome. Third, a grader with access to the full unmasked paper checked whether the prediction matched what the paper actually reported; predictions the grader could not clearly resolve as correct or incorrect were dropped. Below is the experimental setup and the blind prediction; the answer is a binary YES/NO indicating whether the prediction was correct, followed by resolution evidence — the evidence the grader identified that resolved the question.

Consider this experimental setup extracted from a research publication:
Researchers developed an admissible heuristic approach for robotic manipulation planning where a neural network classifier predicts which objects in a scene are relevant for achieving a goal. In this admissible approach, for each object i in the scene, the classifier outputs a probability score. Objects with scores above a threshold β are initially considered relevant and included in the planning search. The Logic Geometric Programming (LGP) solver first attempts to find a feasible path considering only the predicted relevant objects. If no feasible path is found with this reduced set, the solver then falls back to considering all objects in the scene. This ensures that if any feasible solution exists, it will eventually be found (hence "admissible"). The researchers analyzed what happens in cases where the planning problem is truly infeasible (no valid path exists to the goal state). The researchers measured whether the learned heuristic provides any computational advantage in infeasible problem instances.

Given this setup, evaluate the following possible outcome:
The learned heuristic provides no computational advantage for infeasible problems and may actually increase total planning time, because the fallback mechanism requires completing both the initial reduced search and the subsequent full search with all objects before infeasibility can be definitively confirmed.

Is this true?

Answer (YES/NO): YES